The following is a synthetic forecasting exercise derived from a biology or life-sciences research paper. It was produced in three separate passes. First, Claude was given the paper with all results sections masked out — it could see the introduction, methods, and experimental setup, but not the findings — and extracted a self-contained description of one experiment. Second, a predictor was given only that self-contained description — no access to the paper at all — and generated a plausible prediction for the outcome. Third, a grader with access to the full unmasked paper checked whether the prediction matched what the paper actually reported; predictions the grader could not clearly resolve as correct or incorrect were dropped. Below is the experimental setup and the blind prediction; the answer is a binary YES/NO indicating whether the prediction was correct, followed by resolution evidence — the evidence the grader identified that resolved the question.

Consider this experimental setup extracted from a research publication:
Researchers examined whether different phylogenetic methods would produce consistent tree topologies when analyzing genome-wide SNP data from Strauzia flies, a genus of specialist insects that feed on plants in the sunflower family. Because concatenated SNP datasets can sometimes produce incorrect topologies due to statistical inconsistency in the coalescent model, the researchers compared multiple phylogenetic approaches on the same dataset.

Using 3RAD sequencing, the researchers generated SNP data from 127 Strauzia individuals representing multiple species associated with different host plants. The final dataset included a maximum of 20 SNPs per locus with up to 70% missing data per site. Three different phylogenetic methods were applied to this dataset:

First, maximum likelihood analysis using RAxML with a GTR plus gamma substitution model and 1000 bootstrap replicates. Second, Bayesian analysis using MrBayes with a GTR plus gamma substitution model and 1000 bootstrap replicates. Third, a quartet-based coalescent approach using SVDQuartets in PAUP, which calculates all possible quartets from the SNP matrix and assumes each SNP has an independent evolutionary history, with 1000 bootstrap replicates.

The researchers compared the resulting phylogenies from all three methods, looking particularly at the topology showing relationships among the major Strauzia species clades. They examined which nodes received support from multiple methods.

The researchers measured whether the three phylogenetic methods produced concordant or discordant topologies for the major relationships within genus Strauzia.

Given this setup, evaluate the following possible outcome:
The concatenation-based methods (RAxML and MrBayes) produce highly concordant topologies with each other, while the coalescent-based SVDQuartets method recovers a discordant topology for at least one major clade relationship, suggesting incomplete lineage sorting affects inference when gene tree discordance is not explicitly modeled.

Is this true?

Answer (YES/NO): YES